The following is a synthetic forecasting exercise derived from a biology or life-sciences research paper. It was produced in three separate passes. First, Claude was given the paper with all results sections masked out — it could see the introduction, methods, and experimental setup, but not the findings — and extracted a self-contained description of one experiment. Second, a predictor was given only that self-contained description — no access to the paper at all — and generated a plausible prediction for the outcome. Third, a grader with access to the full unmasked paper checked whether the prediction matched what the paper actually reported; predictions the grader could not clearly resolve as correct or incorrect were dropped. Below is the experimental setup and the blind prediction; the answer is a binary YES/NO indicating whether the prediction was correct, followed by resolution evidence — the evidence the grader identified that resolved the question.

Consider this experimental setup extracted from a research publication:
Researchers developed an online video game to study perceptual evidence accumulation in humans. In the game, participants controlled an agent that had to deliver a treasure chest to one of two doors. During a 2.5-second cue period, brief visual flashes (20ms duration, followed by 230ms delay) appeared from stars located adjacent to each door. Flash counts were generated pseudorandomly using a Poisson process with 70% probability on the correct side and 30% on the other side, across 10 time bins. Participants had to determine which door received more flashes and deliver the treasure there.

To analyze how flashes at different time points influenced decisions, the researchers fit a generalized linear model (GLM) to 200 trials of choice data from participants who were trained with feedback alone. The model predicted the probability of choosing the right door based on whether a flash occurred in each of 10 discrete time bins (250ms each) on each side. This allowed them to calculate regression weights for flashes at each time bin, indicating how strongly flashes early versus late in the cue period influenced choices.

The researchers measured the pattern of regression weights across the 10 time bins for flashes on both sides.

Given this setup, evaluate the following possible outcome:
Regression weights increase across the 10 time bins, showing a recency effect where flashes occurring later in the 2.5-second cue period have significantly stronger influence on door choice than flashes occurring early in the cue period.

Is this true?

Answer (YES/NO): NO